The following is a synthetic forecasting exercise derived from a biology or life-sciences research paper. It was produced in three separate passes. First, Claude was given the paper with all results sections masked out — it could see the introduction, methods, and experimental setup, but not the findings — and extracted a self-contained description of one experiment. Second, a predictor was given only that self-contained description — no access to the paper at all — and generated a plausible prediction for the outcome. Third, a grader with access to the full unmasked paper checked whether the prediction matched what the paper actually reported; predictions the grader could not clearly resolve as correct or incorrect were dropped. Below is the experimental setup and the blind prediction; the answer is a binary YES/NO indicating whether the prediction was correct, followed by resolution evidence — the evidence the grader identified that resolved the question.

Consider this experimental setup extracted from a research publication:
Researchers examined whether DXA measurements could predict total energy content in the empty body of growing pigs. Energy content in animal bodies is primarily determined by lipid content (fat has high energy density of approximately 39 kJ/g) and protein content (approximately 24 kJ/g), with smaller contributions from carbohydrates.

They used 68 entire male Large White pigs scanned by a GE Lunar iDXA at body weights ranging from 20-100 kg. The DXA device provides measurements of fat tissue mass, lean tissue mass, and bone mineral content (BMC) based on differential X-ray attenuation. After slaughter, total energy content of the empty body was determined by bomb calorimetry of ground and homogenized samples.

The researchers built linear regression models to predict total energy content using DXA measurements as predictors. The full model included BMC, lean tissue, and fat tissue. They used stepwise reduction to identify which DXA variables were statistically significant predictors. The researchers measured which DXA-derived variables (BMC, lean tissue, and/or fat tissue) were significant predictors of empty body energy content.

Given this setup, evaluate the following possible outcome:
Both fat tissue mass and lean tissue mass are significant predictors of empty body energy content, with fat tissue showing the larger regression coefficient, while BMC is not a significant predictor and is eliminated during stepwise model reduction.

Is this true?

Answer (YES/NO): NO